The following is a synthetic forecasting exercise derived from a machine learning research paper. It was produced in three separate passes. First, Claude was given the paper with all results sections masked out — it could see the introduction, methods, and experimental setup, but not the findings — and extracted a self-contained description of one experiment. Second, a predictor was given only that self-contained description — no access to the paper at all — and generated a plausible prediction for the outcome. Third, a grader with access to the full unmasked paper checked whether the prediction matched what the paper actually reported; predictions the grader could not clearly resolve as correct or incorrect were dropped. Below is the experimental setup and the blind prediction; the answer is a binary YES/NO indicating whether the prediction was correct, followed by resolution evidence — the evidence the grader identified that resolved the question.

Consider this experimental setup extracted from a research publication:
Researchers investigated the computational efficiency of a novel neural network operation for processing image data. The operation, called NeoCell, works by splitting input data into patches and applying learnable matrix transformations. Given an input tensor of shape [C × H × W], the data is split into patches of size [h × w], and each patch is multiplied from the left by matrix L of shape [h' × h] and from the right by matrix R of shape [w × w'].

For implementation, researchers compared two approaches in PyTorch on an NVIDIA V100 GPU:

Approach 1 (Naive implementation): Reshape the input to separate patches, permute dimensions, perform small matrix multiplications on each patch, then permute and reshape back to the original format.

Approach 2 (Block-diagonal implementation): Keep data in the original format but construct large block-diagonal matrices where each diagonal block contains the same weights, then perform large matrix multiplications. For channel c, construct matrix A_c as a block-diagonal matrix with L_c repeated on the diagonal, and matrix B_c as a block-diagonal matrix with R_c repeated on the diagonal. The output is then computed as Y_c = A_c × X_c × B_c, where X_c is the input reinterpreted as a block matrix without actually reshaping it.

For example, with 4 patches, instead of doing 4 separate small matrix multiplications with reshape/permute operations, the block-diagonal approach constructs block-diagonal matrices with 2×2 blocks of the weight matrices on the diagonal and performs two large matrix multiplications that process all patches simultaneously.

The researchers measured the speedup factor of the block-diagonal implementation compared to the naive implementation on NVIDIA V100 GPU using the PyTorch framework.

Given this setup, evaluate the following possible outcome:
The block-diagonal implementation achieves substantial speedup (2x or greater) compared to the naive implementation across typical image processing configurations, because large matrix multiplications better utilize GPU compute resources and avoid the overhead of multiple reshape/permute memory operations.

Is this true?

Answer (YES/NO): YES